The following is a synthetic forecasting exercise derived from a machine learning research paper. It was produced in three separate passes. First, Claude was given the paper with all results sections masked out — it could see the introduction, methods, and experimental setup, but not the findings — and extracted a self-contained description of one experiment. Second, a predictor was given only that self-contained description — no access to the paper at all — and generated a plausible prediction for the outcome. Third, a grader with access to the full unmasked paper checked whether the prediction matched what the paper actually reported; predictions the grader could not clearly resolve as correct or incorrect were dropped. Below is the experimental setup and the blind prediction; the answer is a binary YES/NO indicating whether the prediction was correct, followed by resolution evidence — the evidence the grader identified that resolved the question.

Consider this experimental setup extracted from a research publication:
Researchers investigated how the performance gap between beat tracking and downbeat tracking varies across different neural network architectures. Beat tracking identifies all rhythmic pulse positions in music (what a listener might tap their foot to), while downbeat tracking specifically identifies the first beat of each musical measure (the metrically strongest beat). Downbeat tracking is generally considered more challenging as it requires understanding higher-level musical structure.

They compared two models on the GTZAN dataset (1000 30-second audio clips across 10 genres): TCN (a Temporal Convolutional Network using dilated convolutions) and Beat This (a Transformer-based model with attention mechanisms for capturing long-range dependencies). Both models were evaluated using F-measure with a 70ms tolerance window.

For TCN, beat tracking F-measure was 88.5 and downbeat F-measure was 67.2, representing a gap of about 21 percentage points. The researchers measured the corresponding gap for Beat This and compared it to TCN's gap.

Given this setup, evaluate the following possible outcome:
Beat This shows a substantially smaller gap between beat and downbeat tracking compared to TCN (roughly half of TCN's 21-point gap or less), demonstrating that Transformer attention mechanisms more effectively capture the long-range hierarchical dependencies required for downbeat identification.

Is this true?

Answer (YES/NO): NO